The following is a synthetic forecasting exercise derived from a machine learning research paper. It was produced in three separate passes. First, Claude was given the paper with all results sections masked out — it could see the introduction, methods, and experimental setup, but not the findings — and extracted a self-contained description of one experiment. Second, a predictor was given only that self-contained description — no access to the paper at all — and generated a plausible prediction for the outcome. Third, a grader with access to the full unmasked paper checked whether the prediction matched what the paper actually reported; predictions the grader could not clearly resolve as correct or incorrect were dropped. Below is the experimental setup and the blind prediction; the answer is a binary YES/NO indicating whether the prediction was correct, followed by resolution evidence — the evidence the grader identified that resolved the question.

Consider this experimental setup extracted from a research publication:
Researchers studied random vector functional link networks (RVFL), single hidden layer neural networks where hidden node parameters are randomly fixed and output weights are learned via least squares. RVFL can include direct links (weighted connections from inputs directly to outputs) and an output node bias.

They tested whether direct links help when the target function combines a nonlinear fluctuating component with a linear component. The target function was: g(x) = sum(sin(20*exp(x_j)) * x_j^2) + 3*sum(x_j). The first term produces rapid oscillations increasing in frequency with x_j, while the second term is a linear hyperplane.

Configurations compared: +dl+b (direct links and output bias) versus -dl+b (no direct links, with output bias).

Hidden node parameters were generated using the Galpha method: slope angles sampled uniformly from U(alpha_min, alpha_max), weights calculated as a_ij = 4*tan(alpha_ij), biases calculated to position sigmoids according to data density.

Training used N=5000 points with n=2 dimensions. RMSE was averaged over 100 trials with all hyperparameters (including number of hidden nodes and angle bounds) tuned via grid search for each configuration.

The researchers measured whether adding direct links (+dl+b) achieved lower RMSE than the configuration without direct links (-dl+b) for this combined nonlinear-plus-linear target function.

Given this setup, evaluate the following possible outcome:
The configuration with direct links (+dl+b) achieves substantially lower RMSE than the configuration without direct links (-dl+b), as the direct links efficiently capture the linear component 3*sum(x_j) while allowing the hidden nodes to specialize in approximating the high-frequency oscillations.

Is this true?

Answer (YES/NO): NO